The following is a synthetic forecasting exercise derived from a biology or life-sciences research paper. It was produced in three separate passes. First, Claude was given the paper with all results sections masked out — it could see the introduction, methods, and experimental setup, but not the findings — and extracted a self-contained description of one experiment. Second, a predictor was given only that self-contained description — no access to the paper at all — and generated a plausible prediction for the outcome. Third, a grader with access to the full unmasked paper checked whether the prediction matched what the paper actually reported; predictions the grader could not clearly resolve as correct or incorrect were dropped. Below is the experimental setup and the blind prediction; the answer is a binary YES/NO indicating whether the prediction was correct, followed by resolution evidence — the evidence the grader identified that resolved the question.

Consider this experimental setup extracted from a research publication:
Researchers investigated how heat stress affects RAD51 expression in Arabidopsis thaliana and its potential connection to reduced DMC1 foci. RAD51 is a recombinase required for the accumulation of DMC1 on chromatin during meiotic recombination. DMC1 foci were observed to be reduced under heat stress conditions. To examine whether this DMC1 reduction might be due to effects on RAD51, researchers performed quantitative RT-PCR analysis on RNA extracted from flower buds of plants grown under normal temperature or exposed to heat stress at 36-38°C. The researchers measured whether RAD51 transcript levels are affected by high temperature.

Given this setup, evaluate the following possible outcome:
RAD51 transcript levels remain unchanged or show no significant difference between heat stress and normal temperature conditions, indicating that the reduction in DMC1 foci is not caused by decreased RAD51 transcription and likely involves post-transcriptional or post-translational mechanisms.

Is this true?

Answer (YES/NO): NO